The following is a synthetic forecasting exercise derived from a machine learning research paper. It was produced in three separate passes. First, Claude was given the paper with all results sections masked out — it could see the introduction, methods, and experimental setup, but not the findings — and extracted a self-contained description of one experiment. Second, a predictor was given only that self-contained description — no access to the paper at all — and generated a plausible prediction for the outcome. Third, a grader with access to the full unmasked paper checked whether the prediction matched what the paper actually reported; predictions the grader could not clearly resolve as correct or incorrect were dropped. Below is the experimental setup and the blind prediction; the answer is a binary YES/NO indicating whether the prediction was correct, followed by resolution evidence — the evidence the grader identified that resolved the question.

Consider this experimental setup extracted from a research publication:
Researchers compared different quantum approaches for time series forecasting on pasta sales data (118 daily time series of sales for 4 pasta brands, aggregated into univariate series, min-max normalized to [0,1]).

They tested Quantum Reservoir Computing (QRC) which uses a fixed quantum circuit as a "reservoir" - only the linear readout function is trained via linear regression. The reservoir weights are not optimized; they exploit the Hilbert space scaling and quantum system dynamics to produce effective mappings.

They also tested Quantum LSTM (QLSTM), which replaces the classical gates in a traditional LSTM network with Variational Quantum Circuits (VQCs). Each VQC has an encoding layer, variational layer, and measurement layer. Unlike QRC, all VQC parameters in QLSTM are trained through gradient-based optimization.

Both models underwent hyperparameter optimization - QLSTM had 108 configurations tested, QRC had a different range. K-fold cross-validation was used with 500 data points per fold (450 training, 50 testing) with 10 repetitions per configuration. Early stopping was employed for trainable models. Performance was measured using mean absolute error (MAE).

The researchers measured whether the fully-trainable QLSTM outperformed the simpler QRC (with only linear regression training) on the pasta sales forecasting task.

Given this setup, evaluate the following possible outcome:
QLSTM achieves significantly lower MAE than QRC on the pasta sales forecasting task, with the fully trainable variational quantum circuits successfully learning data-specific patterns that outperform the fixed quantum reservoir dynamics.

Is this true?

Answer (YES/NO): YES